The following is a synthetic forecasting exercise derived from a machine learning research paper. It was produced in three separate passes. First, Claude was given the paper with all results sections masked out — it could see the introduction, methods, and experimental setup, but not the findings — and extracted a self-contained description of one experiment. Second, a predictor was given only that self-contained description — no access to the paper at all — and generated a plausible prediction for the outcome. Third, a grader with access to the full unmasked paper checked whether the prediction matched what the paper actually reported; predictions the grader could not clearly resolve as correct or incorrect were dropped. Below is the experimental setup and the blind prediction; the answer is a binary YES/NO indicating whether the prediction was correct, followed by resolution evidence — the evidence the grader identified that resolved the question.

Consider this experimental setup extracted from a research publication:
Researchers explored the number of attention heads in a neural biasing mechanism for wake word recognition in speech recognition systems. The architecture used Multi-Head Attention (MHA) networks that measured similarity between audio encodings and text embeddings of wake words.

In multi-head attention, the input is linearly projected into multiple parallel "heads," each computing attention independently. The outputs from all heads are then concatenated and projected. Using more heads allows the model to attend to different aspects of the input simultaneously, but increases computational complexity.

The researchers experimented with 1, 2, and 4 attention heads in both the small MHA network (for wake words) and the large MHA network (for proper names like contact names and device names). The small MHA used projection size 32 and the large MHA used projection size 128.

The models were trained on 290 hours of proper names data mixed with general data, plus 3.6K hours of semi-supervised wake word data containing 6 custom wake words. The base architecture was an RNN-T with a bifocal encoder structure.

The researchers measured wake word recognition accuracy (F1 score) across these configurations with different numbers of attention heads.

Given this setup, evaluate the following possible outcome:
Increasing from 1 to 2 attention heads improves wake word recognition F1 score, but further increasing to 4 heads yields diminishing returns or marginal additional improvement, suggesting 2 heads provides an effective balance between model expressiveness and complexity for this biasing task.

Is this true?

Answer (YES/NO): NO